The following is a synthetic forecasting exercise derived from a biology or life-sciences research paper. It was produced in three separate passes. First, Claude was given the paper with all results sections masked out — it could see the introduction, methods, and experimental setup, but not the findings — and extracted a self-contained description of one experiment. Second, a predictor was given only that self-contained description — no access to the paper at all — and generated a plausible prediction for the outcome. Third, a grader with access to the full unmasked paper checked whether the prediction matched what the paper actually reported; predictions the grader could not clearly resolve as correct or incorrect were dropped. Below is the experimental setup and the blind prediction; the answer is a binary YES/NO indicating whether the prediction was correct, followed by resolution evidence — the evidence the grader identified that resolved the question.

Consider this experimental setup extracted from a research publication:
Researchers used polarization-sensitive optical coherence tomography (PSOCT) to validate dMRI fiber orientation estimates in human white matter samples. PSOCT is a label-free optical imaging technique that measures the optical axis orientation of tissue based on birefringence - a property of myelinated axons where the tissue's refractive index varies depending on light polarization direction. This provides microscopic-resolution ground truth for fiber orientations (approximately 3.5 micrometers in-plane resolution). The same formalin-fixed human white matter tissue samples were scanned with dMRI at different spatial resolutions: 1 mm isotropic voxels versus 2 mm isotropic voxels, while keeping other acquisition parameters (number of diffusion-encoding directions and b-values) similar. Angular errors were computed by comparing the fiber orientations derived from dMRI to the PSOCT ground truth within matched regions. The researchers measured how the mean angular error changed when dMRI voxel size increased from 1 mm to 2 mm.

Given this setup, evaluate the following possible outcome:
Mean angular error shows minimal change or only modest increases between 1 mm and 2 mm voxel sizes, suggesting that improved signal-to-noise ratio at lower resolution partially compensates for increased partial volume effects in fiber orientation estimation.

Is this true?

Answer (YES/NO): NO